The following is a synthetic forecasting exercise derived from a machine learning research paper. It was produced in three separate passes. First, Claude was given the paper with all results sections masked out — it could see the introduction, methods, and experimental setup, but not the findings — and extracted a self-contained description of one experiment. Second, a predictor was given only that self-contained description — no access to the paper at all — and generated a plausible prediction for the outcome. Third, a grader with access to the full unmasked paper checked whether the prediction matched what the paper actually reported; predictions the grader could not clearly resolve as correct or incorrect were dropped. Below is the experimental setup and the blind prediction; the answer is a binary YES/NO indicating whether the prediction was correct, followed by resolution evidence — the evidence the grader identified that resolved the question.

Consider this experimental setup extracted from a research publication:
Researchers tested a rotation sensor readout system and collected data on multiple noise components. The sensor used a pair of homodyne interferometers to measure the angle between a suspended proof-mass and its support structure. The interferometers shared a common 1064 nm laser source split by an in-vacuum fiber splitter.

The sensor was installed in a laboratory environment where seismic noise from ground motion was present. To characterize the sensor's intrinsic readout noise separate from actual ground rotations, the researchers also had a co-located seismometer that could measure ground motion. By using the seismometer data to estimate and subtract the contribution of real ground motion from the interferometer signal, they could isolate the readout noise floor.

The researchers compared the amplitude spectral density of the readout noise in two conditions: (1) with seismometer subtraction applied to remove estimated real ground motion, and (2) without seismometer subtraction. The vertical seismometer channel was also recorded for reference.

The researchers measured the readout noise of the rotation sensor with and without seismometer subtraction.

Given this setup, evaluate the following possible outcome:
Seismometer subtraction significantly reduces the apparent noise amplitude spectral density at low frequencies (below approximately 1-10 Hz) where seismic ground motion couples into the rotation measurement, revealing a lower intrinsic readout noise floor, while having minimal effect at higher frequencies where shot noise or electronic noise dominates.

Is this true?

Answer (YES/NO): NO